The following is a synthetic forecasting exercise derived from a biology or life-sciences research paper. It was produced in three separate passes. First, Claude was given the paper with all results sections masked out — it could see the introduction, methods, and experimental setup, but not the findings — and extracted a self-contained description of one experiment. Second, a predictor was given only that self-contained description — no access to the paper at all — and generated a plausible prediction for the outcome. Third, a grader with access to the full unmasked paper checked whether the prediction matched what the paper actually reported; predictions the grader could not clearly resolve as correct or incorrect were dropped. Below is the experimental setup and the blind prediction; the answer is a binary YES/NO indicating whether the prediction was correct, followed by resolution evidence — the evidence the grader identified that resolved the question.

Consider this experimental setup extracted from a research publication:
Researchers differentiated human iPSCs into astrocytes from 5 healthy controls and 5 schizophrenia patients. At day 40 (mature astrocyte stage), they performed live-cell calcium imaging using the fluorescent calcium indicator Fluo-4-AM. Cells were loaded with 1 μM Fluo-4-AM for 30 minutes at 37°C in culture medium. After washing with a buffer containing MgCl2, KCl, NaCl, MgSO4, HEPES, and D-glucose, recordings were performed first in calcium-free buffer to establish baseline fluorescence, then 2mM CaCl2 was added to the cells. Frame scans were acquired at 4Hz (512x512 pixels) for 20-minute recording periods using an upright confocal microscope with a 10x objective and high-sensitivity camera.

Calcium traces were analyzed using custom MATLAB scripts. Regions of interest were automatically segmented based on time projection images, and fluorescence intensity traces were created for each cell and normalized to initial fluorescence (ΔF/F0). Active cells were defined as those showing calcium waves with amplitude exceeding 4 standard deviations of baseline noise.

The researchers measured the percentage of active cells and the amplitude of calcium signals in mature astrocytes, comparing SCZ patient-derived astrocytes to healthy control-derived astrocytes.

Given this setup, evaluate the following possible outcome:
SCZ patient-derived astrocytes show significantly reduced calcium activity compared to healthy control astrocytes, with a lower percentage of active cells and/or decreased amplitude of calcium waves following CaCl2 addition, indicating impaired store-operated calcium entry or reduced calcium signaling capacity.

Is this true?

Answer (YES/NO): NO